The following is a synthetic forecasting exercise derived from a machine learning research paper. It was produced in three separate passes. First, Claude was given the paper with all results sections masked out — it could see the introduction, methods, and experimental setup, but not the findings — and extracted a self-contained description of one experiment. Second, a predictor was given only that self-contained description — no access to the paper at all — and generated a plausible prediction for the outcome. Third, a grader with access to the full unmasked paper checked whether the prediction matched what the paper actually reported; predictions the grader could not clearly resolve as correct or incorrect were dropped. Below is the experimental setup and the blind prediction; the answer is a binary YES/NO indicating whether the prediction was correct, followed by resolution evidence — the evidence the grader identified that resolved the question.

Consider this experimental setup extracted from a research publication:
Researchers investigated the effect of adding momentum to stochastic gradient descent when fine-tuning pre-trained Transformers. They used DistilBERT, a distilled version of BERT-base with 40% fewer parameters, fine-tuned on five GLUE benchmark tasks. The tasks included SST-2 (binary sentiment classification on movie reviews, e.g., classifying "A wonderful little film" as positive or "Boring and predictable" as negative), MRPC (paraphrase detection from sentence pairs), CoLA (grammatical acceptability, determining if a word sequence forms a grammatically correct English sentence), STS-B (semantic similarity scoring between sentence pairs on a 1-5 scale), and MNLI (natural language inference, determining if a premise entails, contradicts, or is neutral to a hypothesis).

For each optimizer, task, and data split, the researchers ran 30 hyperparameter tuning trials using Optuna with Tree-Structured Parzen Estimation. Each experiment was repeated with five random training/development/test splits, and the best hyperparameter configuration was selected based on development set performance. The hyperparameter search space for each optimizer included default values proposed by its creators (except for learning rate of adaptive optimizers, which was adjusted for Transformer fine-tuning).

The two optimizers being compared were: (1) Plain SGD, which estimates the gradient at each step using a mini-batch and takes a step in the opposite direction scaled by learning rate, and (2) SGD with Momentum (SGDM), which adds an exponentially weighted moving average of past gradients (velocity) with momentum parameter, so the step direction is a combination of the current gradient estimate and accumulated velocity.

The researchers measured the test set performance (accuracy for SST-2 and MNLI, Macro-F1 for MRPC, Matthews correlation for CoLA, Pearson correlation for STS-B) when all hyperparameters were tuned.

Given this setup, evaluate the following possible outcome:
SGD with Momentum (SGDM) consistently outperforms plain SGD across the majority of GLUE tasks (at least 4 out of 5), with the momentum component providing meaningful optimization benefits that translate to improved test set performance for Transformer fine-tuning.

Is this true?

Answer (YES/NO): YES